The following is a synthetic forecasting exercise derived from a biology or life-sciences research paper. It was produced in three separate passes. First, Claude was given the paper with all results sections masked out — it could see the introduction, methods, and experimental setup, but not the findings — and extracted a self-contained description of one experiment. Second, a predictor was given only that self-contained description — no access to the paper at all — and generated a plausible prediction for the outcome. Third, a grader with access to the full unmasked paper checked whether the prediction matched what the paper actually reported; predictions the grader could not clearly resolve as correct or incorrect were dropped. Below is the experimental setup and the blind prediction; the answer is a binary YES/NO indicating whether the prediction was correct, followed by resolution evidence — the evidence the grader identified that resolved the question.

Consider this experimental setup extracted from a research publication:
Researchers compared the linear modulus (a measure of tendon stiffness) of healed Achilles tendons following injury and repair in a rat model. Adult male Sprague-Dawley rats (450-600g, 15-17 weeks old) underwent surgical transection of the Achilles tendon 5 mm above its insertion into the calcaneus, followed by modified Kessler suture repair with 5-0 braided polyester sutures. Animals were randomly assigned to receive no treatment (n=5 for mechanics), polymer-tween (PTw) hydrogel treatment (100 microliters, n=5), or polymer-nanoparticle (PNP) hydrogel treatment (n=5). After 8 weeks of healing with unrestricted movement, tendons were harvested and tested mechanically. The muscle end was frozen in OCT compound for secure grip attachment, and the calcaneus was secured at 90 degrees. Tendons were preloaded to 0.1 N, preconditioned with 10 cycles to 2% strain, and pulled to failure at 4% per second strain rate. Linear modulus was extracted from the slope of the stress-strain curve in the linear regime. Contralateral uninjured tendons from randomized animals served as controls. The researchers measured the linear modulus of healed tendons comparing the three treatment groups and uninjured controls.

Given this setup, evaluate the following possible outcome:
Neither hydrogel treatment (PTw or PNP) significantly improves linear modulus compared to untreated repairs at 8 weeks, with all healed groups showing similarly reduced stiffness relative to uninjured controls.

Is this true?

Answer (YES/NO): YES